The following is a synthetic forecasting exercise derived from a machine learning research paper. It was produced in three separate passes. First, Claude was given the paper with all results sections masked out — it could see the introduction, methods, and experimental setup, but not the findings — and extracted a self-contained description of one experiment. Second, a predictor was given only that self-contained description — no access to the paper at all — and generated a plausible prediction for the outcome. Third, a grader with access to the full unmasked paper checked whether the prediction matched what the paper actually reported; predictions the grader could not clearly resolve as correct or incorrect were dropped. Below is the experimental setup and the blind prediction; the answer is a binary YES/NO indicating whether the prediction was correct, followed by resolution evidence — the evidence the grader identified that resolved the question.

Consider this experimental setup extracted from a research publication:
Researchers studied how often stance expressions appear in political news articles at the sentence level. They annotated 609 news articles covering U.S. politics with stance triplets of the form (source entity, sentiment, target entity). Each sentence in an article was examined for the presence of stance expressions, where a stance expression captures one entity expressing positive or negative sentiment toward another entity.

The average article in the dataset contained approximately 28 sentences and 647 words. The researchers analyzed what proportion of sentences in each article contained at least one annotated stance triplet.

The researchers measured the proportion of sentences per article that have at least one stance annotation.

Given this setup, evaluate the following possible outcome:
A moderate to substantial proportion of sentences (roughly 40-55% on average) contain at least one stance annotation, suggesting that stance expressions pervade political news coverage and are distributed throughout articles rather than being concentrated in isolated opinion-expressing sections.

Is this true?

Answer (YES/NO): YES